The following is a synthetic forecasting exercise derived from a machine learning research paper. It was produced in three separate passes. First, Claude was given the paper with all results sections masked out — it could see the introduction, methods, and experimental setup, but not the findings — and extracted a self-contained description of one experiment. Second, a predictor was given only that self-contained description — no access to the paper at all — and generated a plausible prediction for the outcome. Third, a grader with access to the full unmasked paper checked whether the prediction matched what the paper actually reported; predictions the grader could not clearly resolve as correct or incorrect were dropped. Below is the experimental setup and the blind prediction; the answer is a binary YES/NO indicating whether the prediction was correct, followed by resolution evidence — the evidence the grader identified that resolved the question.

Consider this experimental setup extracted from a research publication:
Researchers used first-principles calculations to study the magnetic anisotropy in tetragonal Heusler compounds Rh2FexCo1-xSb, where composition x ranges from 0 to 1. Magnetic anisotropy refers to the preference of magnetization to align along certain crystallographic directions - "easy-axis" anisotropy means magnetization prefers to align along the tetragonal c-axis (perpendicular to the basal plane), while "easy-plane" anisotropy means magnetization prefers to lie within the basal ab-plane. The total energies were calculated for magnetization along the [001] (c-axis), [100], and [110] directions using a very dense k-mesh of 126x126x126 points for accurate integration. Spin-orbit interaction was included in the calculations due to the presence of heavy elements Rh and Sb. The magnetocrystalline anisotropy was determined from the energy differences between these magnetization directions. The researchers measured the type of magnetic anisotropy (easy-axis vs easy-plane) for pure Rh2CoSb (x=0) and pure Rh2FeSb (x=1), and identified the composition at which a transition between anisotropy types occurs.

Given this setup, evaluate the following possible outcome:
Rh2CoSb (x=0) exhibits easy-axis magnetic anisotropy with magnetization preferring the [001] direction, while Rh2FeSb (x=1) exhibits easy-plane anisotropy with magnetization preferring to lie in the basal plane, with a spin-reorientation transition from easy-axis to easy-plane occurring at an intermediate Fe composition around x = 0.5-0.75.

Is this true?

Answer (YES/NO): NO